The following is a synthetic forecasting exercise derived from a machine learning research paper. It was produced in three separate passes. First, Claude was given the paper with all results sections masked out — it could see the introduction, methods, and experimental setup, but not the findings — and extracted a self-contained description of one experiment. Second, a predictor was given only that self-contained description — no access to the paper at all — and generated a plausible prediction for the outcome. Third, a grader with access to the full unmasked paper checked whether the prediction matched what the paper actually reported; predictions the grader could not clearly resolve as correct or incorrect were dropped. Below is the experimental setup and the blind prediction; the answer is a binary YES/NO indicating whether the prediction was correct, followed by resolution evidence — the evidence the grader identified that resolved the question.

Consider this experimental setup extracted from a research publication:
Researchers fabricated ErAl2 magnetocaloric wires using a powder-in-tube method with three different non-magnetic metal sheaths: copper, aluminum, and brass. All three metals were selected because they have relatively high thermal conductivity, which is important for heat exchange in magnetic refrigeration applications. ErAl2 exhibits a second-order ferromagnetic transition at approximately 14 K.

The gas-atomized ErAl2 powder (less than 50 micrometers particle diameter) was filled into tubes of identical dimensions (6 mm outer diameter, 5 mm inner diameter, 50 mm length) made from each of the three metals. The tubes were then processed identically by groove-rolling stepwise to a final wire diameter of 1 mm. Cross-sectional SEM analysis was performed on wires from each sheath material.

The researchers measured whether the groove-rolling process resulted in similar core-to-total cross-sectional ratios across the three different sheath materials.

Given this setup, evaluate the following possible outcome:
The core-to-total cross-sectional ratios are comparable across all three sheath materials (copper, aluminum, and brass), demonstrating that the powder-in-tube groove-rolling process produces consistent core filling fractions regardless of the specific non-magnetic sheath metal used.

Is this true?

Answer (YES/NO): YES